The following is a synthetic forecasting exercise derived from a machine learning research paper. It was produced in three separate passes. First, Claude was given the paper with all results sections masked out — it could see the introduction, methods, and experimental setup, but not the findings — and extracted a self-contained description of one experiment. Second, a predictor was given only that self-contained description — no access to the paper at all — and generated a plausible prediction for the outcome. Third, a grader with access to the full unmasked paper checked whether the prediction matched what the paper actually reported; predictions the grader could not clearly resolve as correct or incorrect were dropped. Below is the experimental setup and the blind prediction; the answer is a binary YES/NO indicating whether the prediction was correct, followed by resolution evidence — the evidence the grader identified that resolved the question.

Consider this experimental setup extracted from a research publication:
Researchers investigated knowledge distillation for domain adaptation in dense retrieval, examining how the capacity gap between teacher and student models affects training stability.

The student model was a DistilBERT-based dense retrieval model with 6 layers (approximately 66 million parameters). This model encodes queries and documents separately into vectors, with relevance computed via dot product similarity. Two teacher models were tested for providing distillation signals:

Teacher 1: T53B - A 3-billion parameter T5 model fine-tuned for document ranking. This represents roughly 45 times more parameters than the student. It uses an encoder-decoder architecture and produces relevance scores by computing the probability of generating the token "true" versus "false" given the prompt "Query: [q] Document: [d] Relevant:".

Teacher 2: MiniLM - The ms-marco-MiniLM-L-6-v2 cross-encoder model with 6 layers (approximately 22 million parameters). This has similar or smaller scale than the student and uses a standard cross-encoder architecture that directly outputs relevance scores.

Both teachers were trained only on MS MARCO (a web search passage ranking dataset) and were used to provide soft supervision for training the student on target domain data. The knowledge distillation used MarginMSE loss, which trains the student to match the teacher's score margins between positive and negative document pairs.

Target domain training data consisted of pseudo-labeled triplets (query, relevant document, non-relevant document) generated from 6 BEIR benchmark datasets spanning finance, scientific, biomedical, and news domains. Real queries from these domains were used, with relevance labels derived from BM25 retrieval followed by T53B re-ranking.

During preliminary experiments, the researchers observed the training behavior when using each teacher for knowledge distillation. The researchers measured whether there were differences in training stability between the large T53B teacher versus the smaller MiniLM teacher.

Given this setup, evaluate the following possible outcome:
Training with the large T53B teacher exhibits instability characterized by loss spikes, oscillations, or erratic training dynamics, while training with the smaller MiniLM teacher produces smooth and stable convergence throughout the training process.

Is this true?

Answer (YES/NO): NO